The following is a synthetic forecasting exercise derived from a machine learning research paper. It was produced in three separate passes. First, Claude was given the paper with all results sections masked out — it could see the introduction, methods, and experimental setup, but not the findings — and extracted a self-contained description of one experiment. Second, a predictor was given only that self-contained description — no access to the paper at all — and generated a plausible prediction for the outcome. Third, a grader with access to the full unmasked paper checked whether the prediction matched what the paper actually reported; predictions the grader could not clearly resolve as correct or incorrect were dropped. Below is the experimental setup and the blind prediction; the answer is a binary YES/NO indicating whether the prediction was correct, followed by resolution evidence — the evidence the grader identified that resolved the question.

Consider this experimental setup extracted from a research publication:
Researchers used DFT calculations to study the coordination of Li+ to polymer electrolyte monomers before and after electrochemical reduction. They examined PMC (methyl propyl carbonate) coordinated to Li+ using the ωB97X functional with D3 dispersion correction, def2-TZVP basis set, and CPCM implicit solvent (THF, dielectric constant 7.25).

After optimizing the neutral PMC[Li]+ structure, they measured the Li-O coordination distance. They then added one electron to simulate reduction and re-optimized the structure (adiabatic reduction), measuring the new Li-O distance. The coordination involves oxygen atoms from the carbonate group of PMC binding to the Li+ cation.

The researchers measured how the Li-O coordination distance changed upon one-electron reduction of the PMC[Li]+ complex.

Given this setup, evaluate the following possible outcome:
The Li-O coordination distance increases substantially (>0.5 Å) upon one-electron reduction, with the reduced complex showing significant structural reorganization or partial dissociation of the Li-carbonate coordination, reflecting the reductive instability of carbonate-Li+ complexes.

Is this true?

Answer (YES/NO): NO